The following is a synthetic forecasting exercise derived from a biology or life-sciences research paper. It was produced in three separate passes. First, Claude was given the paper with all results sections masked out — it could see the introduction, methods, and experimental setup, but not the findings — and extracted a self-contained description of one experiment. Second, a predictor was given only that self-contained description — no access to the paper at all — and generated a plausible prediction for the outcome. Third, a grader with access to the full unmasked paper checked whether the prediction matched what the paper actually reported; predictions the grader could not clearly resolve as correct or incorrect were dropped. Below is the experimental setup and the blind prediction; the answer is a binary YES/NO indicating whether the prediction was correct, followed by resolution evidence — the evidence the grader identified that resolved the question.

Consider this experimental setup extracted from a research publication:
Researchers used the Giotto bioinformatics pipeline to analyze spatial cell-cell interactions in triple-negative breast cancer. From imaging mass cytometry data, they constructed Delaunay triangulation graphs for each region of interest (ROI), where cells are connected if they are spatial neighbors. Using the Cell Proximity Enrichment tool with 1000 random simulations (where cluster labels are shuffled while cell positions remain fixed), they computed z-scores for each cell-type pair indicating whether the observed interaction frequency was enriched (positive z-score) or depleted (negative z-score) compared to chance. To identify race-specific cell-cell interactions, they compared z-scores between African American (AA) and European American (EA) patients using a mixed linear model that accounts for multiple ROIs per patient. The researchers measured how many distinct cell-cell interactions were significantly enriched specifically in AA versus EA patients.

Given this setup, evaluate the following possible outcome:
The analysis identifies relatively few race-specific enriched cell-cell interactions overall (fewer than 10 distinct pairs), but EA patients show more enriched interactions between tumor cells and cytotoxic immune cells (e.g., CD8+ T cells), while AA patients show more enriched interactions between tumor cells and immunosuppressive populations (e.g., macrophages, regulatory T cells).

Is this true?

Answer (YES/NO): NO